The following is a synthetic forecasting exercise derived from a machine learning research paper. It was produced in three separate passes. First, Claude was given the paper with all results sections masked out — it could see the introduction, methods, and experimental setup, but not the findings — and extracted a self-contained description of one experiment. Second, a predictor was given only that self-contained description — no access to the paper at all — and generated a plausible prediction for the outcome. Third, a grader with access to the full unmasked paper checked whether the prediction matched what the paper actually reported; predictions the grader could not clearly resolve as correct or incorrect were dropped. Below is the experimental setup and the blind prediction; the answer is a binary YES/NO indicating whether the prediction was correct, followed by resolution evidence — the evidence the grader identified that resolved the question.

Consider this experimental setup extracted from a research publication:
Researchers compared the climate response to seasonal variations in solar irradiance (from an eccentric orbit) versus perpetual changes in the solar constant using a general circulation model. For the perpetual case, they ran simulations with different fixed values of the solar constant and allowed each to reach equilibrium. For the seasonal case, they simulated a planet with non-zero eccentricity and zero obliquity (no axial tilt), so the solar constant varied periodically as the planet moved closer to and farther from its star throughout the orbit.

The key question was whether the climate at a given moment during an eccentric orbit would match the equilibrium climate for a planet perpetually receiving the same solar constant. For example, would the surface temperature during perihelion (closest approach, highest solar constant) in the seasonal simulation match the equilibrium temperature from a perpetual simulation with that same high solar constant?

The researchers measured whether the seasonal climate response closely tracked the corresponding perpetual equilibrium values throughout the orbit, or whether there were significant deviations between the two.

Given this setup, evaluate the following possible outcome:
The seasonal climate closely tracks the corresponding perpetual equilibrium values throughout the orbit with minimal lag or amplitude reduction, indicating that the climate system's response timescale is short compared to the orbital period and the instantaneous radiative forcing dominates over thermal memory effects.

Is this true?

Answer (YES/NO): NO